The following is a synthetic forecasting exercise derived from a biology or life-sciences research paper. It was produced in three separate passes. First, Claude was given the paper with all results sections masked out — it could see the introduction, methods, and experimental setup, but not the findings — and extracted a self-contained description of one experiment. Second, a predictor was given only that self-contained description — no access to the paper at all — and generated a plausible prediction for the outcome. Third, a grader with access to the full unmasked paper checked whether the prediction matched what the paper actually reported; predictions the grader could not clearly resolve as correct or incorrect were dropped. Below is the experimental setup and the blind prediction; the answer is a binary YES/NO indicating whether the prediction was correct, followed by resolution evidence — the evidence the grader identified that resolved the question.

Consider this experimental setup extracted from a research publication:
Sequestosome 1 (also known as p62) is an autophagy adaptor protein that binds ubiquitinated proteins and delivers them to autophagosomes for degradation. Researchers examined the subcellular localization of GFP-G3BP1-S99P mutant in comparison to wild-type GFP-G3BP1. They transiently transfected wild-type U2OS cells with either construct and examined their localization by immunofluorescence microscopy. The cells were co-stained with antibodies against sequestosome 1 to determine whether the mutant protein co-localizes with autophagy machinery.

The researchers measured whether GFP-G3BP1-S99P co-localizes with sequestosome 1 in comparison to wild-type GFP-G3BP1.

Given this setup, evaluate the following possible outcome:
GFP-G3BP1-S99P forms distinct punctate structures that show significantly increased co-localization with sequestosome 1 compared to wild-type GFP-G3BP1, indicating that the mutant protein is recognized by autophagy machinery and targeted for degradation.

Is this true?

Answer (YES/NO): YES